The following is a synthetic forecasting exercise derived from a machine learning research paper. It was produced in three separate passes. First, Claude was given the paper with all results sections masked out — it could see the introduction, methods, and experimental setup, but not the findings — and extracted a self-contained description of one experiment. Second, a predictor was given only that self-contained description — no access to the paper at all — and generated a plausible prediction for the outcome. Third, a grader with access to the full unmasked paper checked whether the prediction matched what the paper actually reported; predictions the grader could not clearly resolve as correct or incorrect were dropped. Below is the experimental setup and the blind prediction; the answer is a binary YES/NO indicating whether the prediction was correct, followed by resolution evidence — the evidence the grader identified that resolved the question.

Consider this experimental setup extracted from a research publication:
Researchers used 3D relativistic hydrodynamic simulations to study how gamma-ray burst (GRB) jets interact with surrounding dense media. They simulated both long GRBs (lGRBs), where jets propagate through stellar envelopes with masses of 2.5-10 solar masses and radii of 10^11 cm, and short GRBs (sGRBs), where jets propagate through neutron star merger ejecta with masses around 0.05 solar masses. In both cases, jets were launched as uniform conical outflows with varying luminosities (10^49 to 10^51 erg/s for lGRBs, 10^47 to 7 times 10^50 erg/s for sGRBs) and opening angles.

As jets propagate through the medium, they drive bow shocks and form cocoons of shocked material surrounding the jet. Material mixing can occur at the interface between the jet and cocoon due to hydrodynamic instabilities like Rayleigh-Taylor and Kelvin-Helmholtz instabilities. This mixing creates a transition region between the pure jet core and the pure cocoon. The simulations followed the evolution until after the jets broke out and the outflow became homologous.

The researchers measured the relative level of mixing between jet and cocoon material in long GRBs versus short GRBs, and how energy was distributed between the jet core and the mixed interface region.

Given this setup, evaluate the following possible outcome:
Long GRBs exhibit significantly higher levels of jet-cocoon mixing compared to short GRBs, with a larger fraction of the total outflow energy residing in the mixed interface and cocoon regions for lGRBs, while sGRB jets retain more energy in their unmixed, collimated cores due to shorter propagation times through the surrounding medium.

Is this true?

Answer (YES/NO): YES